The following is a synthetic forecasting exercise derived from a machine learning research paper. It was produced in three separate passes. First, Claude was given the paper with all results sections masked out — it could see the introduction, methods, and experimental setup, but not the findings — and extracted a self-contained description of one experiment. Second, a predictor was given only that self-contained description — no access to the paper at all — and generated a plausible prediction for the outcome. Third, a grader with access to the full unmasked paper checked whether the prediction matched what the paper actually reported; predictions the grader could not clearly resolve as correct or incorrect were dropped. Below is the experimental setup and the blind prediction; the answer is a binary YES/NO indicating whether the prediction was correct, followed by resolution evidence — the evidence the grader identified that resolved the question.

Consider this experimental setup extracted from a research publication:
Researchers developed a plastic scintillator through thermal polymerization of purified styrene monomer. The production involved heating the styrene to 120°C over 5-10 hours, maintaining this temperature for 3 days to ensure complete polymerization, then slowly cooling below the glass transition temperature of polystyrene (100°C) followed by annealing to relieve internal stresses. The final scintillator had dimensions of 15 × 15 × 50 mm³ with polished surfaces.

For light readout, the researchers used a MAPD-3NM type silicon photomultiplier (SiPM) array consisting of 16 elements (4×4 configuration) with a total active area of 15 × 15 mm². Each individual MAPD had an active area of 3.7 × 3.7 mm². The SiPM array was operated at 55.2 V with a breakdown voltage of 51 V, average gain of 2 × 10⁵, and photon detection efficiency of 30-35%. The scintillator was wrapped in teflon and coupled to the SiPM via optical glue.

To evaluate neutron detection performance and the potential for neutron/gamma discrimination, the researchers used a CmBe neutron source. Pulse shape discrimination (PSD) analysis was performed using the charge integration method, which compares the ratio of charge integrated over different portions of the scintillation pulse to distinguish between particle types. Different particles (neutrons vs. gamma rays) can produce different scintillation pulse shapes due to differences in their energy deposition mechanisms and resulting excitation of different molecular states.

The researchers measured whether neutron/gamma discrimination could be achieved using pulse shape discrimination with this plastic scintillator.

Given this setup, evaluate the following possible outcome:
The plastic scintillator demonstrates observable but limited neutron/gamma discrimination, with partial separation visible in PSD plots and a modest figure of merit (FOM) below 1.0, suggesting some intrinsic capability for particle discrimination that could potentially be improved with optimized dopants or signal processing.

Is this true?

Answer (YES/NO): NO